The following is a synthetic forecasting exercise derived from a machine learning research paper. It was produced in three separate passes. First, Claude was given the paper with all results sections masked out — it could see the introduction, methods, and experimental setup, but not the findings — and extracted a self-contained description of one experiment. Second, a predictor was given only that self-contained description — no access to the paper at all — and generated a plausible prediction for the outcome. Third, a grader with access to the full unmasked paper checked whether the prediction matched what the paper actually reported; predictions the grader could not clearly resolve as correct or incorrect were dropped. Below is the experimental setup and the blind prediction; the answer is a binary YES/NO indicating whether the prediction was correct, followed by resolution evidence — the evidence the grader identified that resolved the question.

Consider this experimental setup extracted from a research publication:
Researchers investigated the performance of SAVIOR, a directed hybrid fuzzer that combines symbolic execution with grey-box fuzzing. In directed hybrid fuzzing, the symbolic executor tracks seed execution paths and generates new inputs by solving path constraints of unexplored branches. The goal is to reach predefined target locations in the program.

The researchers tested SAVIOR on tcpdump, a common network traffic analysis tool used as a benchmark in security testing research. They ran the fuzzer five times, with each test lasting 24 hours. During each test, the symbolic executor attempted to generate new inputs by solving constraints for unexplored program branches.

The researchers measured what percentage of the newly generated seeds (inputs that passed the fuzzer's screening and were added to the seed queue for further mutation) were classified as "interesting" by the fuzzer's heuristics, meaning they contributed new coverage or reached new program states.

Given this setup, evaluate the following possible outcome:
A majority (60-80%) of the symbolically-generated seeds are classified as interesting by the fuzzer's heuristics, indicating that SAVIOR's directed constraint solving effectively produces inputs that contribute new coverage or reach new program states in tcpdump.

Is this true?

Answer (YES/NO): NO